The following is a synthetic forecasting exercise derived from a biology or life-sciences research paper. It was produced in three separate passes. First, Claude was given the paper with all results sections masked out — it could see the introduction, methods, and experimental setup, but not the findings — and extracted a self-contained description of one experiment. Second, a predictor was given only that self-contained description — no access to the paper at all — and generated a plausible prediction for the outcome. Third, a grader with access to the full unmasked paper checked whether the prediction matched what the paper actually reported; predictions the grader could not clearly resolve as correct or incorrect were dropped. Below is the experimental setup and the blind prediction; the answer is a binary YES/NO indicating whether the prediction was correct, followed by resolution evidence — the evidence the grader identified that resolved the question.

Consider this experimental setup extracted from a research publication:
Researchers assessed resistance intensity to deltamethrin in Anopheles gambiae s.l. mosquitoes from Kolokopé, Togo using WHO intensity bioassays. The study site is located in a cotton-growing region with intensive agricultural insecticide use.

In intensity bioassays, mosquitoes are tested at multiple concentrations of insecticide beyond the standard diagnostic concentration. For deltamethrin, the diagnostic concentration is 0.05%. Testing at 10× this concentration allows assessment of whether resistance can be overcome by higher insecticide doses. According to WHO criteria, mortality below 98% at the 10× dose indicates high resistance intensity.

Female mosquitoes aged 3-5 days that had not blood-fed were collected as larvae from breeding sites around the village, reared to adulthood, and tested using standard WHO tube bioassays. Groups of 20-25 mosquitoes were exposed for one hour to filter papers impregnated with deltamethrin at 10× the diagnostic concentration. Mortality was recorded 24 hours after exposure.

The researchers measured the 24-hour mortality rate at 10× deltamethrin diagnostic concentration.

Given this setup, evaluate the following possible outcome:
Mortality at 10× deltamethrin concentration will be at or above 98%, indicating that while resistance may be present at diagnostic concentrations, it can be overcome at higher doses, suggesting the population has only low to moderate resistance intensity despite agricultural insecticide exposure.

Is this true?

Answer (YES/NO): NO